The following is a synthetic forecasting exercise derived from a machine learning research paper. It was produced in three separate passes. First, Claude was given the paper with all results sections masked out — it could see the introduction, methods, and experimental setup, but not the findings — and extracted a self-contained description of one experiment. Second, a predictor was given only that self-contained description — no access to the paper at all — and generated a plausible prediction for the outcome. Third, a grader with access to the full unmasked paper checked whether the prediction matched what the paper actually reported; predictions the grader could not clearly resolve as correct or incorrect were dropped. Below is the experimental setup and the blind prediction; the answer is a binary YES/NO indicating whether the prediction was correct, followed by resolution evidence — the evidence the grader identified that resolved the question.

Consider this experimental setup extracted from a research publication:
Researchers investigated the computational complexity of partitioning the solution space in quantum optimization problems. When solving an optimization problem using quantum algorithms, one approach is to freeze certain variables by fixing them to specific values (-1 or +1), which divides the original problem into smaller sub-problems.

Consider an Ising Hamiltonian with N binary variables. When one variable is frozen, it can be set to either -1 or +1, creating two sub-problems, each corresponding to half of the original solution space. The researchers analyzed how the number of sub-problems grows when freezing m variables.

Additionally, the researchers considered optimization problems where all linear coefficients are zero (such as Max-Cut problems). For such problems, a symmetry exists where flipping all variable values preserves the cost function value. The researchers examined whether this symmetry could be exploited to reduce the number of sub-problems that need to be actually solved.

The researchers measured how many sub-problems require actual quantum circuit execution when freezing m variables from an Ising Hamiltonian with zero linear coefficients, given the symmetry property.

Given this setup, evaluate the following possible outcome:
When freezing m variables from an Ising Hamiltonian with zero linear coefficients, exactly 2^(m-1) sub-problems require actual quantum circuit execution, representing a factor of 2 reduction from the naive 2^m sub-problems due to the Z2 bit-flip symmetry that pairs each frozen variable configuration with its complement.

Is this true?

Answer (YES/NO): YES